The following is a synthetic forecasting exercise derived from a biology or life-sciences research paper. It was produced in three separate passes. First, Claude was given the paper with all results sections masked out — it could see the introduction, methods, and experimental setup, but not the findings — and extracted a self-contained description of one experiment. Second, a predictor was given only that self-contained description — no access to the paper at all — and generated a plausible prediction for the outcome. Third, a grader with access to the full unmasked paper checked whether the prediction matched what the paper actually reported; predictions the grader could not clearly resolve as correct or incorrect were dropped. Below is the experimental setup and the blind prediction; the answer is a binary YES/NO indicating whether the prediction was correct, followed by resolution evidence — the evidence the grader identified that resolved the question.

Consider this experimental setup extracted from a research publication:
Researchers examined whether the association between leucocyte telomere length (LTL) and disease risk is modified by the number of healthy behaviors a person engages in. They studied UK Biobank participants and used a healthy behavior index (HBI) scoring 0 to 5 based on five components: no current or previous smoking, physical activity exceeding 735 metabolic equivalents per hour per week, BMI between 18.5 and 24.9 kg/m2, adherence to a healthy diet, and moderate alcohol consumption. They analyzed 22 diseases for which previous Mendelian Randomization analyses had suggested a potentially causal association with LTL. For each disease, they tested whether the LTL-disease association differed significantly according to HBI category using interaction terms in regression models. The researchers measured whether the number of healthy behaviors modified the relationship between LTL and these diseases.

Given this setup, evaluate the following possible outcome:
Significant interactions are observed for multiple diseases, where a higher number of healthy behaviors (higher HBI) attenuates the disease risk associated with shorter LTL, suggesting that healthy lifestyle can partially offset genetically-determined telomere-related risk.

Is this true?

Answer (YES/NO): NO